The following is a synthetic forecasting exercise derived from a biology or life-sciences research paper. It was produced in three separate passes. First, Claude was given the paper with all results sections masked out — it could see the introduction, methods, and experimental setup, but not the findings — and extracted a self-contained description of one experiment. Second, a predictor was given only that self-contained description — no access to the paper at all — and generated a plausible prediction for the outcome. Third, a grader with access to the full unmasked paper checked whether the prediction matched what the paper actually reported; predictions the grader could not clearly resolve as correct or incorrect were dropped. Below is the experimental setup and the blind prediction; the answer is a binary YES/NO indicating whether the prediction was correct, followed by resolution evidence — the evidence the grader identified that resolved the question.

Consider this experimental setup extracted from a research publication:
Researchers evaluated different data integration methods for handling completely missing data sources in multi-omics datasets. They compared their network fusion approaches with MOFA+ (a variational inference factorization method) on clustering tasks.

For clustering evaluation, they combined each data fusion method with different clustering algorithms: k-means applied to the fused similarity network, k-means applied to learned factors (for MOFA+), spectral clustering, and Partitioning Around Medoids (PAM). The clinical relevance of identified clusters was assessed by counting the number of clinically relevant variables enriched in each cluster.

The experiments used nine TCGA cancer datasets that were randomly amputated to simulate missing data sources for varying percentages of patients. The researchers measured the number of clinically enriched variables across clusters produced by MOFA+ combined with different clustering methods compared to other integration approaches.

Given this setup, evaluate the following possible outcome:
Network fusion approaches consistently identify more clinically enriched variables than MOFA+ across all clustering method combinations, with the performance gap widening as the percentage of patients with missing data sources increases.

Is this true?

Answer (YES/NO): NO